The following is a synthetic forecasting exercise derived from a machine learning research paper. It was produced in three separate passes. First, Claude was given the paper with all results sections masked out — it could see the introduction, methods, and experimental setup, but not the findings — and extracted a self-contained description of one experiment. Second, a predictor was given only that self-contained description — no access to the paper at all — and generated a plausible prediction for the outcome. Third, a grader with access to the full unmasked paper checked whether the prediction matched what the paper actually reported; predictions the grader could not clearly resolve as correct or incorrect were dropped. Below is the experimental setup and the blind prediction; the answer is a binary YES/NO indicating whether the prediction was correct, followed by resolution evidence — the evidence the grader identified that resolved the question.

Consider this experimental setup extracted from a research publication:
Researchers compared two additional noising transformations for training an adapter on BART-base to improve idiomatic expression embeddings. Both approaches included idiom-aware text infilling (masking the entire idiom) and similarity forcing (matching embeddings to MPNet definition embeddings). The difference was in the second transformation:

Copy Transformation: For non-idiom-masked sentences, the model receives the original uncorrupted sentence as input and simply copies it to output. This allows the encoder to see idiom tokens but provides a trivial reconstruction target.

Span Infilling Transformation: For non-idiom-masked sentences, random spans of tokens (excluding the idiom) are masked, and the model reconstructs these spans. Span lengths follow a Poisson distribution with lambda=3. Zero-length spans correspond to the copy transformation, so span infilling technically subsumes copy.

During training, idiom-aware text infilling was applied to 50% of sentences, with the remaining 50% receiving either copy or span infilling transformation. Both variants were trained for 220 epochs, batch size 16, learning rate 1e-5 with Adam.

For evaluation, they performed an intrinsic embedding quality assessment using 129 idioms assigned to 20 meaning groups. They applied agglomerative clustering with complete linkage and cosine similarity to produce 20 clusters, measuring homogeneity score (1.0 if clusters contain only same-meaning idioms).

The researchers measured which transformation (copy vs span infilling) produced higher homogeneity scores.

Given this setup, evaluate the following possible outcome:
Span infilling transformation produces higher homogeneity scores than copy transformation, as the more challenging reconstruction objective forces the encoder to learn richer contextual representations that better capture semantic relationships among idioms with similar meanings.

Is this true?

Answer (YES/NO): YES